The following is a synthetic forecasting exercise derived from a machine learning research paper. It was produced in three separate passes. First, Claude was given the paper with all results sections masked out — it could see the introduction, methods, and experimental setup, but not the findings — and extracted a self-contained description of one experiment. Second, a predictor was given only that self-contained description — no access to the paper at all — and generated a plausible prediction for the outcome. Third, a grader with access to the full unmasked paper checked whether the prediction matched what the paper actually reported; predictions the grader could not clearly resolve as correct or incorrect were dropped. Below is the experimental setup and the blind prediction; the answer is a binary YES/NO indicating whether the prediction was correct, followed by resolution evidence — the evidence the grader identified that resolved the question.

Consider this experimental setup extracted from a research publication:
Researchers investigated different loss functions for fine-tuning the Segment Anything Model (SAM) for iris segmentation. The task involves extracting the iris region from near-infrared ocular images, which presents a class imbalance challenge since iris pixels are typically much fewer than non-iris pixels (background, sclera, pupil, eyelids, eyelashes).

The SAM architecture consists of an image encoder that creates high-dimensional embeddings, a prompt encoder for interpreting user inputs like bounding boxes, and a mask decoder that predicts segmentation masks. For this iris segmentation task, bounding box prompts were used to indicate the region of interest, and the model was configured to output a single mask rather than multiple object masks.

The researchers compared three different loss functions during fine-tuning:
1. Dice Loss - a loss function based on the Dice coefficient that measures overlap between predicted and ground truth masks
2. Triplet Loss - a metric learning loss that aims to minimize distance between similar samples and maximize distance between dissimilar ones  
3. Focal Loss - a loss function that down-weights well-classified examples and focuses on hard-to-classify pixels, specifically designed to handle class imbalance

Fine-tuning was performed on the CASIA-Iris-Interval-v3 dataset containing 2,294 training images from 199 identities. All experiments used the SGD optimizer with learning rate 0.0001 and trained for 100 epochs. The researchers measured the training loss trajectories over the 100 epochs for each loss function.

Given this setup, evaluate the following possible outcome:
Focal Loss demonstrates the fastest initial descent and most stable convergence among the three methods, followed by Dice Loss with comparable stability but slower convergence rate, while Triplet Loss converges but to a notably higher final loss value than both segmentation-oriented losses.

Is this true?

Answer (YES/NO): NO